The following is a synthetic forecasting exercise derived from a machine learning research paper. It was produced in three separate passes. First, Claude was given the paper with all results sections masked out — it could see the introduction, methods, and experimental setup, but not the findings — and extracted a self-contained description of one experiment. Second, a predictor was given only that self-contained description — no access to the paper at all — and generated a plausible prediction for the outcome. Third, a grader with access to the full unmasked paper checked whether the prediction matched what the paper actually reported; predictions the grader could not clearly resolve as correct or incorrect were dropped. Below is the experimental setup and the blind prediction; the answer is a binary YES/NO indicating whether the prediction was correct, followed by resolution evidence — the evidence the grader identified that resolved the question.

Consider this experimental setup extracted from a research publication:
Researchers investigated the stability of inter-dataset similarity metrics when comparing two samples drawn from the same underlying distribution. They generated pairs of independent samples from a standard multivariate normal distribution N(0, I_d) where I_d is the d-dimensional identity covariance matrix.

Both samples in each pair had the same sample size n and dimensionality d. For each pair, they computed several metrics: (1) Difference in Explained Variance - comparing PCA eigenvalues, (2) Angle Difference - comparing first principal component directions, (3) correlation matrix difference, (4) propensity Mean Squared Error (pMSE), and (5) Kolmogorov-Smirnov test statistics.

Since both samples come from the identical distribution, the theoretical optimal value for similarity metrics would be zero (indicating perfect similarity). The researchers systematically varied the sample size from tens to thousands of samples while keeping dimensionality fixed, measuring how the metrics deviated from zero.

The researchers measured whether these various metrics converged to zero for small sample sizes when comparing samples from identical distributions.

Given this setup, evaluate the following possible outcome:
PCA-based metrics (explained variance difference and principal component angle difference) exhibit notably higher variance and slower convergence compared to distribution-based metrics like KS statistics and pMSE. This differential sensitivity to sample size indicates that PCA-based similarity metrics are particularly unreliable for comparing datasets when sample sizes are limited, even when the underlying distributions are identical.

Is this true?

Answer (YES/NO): NO